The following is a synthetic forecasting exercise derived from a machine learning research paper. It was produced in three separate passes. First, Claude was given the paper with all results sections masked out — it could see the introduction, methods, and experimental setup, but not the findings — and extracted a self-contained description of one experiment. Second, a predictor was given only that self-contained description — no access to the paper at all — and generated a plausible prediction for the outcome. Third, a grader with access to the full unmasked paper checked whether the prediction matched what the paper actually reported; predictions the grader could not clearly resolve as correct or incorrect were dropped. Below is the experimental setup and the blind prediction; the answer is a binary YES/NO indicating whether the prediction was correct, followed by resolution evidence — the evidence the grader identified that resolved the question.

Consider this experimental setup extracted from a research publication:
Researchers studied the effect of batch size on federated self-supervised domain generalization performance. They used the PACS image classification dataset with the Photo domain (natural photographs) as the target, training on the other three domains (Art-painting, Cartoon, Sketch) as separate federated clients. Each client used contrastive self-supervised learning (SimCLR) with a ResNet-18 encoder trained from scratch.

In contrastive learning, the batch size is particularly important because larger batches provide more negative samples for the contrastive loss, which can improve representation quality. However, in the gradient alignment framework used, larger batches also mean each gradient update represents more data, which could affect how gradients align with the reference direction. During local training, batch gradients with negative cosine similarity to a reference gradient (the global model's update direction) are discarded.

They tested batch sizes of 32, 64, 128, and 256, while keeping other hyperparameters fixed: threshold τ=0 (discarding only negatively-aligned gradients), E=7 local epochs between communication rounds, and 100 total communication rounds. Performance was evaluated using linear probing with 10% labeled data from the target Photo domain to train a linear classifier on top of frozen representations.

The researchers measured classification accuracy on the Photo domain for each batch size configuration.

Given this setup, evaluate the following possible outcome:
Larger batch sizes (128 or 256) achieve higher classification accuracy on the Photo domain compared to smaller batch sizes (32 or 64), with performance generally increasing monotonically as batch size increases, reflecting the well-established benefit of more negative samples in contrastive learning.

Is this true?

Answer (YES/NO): NO